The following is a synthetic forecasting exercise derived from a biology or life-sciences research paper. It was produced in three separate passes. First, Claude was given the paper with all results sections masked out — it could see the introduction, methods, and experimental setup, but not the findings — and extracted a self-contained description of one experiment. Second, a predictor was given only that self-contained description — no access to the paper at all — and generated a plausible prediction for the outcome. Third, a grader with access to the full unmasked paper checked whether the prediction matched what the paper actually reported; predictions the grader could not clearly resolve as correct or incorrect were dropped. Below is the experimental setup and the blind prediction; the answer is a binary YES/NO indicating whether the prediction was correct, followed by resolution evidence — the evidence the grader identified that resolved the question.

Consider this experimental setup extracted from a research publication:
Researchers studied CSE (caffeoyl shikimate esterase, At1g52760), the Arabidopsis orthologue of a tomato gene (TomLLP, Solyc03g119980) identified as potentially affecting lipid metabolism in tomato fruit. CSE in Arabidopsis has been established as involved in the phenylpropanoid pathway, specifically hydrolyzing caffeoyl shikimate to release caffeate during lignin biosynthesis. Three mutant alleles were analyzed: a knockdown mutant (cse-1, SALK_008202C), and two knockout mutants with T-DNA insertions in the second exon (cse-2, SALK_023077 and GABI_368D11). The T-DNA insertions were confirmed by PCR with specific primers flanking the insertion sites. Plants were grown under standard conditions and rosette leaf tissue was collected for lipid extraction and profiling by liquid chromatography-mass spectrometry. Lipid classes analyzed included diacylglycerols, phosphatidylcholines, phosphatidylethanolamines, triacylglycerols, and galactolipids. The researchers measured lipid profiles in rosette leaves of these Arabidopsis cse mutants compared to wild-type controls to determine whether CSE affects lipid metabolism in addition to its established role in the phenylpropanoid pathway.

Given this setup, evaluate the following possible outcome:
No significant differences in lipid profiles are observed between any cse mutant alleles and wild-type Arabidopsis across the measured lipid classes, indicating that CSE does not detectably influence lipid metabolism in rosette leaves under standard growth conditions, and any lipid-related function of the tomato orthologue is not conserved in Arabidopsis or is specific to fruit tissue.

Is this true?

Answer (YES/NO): NO